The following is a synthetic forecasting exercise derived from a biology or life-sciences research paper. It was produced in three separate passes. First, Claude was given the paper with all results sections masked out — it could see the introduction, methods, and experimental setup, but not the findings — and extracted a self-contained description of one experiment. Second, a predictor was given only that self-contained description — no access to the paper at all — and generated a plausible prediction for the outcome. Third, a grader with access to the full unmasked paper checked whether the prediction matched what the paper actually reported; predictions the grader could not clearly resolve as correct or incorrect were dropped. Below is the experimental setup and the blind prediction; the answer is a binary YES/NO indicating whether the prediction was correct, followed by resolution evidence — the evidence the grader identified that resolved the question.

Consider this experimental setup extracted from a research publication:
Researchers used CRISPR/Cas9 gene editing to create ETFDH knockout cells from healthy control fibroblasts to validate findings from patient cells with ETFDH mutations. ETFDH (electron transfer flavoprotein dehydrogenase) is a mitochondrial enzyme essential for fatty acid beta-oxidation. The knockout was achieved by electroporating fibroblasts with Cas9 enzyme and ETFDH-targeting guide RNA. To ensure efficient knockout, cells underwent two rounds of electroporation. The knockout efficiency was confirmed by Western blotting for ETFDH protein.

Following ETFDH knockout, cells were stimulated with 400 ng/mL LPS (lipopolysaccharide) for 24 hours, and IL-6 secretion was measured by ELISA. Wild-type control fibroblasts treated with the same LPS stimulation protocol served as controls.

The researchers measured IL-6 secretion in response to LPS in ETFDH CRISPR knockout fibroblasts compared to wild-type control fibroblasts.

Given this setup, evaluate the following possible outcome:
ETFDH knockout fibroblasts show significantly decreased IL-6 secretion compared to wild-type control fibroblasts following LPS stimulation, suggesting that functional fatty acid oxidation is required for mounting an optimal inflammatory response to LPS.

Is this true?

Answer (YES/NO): YES